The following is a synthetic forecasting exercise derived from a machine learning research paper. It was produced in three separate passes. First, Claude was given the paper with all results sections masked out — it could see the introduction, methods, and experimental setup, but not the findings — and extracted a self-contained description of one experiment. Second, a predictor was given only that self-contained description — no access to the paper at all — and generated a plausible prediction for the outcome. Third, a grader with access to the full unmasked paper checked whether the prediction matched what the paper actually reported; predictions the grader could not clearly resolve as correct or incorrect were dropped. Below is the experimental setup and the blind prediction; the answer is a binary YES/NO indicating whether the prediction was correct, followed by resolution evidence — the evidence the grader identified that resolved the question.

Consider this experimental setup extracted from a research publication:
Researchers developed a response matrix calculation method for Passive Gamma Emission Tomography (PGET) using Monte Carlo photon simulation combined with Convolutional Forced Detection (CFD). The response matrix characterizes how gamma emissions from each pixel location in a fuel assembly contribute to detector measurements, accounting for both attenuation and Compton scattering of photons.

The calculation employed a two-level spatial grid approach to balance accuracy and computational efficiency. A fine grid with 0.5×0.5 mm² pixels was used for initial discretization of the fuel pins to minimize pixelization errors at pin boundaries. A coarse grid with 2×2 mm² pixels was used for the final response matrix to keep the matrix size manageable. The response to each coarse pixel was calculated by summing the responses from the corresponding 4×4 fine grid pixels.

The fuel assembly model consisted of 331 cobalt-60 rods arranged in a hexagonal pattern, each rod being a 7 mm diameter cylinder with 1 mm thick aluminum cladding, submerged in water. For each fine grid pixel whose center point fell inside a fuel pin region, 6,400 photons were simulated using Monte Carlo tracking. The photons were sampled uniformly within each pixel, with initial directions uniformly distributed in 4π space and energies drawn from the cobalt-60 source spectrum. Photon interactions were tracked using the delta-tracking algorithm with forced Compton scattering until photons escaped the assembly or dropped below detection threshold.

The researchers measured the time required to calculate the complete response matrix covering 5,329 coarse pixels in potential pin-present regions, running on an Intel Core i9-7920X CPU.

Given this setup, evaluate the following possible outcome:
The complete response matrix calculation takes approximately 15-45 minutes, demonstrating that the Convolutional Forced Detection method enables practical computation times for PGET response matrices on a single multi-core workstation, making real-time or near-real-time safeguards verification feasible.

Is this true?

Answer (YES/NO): NO